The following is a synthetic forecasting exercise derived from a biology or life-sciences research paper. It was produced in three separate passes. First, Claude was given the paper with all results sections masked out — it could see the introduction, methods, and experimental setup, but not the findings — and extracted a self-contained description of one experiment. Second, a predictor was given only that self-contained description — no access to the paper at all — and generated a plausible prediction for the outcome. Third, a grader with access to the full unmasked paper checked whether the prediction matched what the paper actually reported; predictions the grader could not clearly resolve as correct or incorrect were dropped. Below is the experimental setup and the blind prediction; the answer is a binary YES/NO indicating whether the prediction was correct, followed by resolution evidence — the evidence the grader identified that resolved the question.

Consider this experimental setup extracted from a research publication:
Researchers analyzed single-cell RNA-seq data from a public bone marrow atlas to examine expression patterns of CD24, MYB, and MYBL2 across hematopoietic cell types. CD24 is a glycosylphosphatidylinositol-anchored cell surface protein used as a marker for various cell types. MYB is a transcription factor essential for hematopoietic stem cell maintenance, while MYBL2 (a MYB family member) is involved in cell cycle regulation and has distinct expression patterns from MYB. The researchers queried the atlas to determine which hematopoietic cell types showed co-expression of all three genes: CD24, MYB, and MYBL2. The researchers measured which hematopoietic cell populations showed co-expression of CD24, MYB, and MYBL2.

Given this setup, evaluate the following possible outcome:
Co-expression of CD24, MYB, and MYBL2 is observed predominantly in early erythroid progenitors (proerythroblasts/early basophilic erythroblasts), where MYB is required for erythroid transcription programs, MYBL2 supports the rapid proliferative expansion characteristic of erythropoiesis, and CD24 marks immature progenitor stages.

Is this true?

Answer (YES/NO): NO